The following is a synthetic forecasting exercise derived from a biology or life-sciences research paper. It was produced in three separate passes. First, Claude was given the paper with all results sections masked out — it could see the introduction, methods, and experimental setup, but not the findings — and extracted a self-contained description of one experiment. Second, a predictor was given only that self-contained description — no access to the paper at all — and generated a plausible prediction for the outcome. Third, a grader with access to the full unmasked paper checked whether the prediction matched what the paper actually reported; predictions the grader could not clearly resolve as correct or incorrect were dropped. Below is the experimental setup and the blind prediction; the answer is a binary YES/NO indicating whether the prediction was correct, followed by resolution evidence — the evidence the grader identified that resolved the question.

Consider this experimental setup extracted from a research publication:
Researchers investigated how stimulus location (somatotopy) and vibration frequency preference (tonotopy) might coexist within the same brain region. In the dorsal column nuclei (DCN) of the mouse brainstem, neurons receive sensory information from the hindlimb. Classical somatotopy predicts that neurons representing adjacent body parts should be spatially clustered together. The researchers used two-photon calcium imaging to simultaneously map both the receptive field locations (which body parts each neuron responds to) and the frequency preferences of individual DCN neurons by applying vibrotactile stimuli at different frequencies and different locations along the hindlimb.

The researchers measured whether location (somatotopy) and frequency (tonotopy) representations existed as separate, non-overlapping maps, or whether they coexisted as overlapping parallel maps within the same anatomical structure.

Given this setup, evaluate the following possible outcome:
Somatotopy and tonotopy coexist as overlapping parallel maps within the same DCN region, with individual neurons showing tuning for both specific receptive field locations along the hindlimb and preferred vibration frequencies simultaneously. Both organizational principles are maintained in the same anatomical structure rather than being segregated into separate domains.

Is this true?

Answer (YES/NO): YES